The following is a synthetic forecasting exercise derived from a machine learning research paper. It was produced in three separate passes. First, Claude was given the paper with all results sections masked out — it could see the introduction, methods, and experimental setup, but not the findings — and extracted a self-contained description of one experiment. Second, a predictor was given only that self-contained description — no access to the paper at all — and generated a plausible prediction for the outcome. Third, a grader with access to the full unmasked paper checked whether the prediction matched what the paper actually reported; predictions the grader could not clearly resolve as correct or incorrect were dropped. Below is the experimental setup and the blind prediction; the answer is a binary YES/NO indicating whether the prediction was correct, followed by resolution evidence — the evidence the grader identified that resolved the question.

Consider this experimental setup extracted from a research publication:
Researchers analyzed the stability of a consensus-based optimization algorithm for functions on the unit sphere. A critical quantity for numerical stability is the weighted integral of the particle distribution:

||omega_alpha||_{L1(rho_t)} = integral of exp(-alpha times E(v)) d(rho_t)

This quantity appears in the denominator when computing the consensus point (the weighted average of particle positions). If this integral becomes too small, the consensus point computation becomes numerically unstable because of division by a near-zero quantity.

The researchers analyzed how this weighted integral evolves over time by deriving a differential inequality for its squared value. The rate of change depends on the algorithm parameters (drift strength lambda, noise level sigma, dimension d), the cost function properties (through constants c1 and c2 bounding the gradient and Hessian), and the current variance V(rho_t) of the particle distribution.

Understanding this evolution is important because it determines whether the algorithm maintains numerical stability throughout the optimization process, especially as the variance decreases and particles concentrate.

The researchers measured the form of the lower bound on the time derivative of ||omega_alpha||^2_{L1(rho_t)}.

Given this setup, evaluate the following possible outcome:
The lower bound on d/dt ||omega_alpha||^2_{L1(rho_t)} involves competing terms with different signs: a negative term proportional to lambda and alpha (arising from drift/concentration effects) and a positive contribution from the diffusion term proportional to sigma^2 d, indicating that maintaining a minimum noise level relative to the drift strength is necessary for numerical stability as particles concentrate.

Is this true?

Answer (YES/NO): NO